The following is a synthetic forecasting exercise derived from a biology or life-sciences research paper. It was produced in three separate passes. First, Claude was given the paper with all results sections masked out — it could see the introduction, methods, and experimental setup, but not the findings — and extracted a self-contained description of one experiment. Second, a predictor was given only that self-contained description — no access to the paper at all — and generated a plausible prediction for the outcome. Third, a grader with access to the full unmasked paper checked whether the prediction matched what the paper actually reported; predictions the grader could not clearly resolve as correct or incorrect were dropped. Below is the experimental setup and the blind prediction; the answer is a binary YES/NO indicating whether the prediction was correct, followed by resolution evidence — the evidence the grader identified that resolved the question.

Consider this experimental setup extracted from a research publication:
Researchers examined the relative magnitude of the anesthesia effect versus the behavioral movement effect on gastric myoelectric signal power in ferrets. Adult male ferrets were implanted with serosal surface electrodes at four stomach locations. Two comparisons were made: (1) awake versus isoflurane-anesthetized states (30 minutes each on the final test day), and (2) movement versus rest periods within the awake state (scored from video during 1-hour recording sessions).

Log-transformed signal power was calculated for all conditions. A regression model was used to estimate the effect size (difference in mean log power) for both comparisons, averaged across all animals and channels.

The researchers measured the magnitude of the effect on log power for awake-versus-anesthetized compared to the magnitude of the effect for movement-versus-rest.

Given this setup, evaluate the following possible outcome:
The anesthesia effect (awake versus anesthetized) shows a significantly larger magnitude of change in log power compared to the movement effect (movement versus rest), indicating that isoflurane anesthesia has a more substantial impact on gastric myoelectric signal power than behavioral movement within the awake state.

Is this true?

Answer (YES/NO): YES